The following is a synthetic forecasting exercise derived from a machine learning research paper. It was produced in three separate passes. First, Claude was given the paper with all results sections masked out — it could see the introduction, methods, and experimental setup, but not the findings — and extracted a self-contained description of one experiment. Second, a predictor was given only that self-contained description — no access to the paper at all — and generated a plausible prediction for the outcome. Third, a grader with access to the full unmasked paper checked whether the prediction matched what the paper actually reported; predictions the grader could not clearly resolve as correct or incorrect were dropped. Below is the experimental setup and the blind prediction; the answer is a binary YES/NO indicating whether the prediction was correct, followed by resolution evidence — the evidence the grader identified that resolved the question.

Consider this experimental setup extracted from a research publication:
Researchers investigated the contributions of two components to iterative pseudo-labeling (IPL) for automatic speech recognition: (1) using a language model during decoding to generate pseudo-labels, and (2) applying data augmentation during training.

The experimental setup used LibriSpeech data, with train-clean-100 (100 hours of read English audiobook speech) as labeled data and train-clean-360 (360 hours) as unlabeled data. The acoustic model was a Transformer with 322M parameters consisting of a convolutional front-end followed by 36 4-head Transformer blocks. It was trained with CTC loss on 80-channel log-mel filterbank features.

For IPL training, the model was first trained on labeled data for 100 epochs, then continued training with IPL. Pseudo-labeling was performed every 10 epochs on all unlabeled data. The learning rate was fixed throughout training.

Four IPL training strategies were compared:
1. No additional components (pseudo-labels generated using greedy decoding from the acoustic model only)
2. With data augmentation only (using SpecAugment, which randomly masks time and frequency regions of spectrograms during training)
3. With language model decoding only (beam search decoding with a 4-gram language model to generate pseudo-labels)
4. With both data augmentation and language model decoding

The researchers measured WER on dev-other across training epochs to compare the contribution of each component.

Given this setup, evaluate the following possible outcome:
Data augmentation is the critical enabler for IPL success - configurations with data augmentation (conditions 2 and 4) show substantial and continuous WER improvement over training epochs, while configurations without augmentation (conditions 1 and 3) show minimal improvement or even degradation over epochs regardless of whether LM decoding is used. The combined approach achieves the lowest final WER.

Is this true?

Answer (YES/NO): NO